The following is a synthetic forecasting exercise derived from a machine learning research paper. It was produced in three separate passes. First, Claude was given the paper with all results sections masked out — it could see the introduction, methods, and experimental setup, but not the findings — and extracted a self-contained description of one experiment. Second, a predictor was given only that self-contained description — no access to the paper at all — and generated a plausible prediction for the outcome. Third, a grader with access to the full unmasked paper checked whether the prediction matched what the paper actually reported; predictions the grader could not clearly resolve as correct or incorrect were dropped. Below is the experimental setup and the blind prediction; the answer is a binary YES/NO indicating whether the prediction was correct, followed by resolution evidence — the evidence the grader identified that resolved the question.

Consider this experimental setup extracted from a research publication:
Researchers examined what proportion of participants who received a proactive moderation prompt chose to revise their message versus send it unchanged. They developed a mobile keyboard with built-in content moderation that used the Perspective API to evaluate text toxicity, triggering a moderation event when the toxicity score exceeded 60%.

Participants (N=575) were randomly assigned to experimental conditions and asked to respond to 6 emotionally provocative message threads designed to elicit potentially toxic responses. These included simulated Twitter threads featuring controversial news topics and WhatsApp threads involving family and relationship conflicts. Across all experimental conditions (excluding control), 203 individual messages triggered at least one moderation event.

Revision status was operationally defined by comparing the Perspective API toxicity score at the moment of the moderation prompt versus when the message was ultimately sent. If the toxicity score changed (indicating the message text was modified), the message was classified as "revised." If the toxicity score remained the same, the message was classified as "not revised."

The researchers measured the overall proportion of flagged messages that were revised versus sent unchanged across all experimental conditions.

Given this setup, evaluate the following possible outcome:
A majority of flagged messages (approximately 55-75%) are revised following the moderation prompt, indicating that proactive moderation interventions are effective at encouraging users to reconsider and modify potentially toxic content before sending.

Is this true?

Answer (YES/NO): YES